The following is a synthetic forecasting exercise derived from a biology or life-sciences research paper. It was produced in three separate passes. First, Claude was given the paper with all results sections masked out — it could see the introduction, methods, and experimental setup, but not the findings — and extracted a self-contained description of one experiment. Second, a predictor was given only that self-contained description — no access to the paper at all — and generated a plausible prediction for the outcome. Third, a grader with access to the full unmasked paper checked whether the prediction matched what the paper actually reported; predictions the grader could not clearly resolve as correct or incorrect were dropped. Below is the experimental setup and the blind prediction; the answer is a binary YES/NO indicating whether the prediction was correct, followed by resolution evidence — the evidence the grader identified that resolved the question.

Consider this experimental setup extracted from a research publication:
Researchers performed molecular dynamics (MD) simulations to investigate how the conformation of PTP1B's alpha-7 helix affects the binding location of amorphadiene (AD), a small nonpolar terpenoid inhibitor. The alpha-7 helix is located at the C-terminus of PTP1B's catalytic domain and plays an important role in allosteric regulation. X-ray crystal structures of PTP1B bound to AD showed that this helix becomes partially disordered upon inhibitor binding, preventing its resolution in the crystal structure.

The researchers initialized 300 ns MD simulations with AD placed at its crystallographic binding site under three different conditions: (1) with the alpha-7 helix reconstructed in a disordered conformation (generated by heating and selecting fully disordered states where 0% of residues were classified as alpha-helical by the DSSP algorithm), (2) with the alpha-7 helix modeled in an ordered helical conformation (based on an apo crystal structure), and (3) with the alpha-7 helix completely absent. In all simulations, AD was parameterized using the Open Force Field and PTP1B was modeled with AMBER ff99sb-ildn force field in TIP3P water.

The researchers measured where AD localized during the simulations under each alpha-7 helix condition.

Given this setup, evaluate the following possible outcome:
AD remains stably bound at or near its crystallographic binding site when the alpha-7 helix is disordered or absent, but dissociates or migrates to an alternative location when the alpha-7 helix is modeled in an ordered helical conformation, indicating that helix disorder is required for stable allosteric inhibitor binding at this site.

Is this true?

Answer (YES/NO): NO